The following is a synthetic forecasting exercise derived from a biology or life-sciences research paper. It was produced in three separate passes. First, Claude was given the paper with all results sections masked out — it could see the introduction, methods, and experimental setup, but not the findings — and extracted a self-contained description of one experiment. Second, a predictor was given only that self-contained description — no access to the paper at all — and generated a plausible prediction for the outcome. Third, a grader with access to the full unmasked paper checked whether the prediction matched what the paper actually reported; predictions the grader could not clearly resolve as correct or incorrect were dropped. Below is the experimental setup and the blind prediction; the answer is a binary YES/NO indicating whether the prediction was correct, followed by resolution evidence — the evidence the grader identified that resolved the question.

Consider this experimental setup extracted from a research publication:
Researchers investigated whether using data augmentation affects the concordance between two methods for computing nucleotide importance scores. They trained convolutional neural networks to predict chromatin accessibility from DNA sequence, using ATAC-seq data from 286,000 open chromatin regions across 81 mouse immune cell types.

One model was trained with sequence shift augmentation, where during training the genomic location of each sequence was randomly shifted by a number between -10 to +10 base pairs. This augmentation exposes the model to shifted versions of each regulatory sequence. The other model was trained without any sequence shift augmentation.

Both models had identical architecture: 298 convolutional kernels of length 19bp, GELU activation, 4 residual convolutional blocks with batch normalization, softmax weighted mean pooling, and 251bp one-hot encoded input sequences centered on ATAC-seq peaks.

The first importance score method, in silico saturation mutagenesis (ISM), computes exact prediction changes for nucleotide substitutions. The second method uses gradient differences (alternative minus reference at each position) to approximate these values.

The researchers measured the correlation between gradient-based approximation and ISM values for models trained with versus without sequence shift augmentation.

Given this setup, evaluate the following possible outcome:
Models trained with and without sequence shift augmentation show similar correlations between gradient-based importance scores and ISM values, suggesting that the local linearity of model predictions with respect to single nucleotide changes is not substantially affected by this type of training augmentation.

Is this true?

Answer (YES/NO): NO